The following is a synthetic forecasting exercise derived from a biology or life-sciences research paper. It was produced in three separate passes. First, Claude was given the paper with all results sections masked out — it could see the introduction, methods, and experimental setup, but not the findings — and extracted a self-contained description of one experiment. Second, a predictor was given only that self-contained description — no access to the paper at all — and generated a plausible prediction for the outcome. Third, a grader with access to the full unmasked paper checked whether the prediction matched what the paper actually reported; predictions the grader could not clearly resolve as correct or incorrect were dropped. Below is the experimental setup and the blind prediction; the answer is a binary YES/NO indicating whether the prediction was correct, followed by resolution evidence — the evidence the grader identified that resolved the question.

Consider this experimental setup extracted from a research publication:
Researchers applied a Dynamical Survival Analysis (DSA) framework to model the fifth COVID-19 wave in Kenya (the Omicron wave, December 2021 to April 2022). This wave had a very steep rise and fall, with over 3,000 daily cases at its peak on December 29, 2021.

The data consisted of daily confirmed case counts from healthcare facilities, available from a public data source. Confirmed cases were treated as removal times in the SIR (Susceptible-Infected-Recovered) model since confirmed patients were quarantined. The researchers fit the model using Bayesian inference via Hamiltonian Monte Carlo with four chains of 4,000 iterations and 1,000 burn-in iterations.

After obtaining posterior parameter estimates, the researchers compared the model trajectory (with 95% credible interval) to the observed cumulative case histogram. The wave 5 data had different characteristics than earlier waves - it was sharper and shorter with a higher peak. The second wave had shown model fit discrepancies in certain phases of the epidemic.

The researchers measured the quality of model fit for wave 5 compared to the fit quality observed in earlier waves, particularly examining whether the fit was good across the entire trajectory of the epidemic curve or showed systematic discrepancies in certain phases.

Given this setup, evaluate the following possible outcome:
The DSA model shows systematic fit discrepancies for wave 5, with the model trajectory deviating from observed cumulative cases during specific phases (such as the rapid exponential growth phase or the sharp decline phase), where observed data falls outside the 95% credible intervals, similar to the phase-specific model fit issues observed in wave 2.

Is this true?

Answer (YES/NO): NO